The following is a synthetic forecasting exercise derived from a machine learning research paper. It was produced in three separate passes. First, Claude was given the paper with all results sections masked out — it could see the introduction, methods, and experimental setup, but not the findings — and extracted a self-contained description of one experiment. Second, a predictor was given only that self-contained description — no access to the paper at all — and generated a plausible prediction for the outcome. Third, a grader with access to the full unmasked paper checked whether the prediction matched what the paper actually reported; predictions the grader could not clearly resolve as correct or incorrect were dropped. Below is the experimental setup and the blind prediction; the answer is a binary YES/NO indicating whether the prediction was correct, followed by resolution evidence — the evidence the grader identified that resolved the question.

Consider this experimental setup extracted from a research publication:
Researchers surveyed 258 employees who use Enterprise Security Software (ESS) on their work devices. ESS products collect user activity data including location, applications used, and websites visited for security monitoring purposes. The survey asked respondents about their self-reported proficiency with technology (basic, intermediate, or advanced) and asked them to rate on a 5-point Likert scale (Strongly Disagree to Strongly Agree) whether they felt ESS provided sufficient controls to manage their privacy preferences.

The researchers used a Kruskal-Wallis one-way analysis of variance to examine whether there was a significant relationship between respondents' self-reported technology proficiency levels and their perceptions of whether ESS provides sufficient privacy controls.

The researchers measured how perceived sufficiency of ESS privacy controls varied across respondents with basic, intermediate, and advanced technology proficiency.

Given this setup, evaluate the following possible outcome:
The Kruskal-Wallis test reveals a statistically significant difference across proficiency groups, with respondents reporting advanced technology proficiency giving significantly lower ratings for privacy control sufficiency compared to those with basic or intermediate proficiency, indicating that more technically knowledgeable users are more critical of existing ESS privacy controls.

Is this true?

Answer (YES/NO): NO